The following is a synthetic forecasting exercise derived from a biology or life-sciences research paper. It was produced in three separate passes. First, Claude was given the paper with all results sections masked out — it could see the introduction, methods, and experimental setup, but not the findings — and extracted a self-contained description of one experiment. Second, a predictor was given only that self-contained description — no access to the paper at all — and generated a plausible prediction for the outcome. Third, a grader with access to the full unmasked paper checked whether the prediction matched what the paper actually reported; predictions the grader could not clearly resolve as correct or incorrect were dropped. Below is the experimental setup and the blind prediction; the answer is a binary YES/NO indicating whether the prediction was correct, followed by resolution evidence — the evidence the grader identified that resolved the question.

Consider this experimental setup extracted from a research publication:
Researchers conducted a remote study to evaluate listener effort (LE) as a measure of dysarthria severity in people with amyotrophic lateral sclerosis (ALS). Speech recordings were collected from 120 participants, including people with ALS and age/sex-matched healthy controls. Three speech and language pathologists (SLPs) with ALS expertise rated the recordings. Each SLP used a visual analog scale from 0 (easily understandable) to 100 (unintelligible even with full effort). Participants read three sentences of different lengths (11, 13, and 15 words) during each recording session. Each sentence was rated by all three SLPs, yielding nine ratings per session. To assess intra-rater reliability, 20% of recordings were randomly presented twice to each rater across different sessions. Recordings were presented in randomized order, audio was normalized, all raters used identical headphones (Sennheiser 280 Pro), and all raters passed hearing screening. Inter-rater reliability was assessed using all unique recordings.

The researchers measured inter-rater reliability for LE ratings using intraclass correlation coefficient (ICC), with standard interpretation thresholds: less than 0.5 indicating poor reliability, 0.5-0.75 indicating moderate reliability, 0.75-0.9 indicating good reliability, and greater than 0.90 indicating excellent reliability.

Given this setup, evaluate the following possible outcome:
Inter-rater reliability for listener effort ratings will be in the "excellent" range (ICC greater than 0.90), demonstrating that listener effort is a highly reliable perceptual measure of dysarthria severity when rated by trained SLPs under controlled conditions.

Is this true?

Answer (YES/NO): NO